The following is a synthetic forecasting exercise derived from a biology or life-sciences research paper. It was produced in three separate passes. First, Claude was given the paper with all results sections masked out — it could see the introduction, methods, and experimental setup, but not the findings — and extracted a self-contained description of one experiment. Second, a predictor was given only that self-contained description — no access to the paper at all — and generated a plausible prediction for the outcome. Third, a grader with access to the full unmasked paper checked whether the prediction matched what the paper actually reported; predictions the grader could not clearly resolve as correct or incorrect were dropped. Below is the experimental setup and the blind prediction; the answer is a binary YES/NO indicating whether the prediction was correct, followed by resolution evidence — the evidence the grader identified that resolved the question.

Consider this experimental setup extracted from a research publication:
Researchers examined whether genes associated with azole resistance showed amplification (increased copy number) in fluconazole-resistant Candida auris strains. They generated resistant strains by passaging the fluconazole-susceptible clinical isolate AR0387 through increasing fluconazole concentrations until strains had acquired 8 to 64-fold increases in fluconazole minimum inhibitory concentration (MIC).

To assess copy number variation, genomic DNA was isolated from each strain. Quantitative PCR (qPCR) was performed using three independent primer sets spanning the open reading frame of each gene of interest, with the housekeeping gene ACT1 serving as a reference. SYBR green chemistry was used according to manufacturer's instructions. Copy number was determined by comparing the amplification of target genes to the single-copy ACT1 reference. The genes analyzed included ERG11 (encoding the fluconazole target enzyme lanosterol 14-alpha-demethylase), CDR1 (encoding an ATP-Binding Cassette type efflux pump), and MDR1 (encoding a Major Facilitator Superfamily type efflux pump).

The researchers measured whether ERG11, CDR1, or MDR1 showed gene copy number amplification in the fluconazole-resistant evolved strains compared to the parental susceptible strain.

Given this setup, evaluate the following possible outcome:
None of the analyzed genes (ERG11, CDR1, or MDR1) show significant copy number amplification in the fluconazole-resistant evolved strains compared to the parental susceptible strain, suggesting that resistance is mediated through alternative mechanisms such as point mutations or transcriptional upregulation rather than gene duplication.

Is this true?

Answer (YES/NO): YES